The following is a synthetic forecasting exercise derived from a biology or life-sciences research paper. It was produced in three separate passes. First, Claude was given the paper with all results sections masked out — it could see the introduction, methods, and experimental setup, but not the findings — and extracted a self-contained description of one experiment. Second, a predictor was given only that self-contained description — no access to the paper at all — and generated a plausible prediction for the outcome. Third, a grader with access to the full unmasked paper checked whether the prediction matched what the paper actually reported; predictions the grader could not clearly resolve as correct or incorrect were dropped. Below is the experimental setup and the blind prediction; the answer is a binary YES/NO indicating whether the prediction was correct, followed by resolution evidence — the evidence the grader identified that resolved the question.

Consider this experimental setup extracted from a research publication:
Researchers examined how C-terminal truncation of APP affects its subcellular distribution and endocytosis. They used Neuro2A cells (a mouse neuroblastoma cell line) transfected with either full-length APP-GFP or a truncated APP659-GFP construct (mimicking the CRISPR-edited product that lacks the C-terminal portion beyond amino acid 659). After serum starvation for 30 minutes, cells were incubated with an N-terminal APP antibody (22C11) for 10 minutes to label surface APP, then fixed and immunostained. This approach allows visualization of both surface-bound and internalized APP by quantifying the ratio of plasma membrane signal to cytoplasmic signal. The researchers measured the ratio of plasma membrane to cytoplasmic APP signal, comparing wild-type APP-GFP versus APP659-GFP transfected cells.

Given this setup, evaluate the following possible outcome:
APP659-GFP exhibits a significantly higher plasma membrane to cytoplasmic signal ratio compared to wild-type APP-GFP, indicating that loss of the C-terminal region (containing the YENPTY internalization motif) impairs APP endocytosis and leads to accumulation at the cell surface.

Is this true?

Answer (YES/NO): YES